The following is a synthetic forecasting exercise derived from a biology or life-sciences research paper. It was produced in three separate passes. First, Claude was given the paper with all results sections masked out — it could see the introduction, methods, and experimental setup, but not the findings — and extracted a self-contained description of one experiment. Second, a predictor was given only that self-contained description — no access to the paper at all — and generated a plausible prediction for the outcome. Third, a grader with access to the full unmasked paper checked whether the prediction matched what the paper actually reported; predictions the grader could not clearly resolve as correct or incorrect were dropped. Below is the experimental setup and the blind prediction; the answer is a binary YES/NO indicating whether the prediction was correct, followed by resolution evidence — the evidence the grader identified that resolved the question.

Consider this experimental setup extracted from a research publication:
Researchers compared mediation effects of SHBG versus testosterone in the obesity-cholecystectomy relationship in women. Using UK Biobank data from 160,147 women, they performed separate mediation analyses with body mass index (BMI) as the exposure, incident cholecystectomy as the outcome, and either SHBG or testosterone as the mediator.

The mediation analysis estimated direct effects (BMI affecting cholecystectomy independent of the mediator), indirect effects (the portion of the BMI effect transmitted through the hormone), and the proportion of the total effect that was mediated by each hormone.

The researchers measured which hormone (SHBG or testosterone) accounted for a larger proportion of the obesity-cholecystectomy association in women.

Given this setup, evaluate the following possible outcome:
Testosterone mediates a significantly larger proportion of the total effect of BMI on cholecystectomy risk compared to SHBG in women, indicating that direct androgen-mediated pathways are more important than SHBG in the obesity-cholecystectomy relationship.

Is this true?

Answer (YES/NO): NO